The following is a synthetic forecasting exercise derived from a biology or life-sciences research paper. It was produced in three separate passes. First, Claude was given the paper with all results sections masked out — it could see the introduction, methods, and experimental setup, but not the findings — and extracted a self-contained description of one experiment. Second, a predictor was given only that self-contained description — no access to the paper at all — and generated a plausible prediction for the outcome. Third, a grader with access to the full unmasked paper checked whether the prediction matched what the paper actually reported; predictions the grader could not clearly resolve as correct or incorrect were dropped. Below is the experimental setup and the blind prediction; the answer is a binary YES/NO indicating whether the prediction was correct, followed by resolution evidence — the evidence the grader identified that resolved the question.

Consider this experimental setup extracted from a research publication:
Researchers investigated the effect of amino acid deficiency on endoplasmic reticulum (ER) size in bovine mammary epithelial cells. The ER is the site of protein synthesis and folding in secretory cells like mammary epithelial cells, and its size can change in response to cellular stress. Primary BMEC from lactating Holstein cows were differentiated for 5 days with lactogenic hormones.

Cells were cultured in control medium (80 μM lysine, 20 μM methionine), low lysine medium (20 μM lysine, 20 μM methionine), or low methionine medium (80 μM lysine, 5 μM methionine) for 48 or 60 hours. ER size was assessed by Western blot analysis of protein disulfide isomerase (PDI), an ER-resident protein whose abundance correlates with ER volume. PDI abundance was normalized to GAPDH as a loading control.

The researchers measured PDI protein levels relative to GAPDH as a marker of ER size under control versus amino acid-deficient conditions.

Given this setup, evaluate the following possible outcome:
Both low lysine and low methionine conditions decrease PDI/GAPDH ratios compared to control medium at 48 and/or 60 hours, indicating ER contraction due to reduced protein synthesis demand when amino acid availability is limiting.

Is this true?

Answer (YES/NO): NO